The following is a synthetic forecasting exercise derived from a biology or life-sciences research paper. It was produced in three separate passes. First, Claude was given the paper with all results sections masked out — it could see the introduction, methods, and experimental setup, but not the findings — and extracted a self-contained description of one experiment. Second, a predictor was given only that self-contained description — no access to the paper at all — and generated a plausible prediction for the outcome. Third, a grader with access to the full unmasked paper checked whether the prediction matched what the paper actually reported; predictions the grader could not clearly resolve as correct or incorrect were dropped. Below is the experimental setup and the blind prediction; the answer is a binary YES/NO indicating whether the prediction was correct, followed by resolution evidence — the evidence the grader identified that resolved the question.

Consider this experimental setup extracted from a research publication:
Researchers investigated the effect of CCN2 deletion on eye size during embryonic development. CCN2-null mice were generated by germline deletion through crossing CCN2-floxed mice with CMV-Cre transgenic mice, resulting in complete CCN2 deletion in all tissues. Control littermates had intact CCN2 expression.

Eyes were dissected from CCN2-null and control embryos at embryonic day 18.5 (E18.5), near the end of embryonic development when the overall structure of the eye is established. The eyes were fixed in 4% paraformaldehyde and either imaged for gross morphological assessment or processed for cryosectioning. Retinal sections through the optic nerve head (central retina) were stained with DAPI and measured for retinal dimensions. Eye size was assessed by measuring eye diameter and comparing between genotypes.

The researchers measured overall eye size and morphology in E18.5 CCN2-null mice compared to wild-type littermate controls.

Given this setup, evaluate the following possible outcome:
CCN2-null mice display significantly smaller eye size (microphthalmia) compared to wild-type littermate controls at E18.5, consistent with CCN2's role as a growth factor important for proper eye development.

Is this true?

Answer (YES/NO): YES